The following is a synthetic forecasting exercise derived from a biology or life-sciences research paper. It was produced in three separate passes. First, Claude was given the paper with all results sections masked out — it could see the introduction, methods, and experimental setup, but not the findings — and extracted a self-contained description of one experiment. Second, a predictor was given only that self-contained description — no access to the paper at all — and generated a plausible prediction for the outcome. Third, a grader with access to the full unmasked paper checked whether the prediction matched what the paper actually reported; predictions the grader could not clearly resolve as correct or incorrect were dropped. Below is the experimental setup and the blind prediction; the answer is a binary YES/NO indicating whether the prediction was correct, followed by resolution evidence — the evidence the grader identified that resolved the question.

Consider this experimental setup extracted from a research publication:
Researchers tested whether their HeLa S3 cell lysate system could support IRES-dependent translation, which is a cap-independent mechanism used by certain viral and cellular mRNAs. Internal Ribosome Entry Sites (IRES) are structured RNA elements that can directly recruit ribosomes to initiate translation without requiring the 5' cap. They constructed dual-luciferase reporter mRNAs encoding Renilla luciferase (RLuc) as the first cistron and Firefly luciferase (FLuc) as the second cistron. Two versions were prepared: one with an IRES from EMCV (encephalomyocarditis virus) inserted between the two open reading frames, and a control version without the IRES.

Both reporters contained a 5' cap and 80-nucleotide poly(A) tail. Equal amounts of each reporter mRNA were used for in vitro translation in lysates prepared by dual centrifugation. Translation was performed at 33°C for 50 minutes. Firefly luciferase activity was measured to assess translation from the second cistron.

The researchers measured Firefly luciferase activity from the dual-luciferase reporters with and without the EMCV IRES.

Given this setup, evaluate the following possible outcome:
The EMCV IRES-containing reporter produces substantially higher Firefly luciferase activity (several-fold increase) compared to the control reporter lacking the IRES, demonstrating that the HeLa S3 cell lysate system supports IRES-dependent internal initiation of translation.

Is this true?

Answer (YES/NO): YES